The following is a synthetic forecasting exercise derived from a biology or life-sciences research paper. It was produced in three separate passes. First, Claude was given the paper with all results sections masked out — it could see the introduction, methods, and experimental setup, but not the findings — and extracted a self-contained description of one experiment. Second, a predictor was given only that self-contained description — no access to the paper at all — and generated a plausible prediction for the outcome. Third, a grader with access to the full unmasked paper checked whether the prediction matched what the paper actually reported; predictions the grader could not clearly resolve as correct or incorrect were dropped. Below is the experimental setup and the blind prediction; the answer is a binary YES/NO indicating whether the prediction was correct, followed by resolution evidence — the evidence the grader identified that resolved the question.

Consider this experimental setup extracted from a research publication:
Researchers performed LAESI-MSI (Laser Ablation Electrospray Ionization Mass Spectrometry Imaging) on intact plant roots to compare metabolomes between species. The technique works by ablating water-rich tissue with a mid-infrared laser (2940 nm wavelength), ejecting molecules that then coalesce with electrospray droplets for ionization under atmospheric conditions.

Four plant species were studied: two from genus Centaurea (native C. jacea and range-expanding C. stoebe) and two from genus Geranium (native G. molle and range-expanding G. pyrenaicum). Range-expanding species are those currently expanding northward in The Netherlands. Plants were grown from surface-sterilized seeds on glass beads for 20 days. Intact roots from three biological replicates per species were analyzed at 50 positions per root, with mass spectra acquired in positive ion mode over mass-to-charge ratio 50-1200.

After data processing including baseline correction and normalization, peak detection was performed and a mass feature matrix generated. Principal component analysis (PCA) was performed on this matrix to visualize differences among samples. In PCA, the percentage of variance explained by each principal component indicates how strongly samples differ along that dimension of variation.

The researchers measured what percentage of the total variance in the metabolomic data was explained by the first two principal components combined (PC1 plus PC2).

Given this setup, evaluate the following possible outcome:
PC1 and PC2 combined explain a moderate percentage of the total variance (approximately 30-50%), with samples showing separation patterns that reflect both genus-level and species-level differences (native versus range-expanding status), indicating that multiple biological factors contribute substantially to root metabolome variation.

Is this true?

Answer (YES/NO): NO